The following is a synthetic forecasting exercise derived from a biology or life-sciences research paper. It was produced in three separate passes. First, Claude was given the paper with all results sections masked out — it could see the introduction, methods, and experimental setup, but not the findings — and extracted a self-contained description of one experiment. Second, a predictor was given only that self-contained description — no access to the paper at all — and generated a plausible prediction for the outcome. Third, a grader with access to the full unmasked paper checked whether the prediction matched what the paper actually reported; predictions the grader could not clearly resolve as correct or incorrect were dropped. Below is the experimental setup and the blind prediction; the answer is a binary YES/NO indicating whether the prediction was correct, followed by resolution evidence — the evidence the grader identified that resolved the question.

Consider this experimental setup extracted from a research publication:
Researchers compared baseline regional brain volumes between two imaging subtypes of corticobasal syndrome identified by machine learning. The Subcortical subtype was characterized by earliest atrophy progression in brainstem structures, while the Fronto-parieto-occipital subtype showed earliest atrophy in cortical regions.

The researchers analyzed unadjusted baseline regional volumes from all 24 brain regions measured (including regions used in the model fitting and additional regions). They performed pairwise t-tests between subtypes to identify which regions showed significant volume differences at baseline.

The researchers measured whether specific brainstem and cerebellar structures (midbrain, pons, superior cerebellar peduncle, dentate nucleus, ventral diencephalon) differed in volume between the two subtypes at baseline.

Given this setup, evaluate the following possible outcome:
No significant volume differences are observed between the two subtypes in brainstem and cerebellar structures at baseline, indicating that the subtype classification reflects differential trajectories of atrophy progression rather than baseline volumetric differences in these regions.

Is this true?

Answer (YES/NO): NO